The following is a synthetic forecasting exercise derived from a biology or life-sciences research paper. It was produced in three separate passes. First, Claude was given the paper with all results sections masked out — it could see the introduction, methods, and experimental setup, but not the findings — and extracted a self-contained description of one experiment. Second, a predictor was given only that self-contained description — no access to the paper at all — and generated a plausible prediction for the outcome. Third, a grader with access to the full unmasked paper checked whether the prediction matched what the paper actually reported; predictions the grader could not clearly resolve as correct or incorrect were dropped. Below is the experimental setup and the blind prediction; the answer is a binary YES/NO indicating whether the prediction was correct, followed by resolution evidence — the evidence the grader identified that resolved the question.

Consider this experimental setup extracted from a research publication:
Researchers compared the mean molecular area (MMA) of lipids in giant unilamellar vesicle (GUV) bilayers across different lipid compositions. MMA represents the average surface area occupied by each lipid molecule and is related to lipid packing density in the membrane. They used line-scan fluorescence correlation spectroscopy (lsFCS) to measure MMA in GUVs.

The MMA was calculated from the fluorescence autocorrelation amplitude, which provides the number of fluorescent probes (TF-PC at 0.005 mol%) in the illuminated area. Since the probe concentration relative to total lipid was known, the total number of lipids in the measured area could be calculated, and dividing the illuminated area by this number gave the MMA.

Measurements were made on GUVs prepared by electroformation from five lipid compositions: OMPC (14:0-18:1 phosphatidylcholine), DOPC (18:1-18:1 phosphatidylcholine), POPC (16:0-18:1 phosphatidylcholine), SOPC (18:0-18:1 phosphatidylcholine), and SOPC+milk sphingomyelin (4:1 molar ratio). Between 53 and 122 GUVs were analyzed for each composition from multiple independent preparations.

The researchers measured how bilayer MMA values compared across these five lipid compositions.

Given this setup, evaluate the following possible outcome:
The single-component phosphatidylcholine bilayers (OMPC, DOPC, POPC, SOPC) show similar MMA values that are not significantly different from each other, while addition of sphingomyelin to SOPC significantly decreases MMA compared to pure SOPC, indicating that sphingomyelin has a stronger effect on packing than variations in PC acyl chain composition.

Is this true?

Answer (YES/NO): NO